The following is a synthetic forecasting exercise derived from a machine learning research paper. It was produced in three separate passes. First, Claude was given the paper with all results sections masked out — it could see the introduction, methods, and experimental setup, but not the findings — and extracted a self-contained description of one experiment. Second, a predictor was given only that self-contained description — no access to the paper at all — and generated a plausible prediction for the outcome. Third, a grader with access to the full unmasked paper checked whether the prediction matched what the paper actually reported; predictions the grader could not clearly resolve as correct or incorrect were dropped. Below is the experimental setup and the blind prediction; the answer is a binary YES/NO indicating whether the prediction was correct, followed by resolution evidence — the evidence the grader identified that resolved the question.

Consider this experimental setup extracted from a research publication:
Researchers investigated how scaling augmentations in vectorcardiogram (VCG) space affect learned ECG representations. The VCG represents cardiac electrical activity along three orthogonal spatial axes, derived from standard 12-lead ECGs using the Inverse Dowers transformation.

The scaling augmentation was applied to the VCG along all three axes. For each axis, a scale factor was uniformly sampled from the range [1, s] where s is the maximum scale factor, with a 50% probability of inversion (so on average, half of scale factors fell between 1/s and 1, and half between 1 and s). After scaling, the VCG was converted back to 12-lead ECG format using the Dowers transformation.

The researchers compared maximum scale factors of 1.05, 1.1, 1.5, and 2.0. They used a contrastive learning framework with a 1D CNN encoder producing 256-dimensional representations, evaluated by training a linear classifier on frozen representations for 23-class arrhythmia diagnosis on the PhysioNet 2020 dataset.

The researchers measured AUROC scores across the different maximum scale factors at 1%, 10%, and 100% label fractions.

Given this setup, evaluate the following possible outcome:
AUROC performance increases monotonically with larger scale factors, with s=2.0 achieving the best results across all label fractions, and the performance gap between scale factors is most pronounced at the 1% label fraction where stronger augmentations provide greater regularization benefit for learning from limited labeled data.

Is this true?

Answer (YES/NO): NO